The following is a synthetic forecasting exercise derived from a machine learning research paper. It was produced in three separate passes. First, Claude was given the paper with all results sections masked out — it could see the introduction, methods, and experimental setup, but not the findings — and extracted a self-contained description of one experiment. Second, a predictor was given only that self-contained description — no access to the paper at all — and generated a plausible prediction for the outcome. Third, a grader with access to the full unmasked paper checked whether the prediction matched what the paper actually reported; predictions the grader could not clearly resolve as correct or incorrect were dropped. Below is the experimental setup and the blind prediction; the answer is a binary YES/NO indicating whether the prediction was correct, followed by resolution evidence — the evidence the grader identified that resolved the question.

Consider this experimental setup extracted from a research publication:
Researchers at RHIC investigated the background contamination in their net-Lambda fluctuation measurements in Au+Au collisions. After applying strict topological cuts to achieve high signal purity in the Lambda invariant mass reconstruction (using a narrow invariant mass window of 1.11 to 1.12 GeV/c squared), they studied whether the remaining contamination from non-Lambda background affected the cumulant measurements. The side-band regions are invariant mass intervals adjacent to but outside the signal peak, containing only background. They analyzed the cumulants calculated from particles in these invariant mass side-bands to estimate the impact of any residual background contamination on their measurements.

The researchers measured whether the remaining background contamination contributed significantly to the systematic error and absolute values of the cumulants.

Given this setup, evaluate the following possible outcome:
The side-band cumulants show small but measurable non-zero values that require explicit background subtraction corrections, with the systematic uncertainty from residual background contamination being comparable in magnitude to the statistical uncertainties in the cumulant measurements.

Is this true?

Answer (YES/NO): NO